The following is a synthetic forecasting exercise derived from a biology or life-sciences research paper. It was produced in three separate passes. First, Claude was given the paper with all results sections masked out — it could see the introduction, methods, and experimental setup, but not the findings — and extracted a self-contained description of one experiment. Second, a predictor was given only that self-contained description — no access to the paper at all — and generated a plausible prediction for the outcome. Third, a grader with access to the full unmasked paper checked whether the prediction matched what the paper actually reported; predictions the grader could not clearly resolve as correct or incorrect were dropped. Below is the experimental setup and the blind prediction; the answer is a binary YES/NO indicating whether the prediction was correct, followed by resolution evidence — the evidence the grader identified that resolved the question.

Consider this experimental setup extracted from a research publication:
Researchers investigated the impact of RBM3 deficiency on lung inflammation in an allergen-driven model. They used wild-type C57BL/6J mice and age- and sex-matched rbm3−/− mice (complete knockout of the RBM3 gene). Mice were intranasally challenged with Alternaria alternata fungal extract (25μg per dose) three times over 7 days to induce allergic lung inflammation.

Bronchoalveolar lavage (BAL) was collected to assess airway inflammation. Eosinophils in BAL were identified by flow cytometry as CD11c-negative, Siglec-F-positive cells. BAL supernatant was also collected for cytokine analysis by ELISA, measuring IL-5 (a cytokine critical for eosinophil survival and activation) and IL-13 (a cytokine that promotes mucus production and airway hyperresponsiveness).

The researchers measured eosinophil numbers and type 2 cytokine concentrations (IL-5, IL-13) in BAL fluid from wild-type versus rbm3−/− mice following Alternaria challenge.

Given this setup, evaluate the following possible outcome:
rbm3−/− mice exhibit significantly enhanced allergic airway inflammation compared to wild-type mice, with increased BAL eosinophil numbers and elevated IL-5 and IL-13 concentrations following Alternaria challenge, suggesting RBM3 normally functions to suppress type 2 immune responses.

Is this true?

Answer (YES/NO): YES